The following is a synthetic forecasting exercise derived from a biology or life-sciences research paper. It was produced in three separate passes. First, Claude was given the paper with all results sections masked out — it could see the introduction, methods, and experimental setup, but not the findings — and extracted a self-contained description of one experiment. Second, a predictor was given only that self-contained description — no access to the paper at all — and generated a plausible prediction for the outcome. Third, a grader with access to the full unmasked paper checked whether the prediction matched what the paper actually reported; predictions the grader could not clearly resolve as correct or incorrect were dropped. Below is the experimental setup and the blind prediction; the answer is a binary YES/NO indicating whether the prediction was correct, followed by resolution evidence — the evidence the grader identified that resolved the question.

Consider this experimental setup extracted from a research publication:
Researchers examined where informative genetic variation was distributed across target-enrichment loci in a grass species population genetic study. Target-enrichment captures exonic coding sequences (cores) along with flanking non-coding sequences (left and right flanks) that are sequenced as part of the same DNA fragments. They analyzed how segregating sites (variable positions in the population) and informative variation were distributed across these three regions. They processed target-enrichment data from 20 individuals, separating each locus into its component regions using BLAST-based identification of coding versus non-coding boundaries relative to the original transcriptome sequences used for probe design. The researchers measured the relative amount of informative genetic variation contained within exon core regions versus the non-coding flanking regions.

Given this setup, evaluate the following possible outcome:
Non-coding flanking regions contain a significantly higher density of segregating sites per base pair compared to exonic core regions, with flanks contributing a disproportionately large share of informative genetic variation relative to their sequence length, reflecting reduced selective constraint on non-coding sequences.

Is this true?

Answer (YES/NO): NO